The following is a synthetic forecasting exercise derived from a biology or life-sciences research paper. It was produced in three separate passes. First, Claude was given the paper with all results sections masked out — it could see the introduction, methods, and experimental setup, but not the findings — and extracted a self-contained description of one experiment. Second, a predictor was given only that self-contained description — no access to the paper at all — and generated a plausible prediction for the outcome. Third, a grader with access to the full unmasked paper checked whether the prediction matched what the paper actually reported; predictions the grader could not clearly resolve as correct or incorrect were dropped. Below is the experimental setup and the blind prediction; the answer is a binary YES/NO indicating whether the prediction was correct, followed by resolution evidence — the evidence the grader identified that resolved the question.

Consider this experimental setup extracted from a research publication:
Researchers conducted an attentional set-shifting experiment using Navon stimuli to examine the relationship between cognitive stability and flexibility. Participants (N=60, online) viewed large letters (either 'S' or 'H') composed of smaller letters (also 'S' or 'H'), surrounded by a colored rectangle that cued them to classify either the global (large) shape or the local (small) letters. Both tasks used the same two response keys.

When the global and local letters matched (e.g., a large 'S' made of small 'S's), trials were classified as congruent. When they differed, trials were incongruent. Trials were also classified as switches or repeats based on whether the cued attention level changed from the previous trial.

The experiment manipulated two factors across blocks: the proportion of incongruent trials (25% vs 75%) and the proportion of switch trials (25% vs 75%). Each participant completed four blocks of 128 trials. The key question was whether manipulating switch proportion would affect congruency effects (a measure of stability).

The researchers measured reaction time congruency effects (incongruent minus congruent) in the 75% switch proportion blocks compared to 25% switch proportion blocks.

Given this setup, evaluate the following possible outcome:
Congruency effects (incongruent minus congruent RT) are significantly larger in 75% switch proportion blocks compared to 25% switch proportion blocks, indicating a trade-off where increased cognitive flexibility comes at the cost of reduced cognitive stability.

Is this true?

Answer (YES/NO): NO